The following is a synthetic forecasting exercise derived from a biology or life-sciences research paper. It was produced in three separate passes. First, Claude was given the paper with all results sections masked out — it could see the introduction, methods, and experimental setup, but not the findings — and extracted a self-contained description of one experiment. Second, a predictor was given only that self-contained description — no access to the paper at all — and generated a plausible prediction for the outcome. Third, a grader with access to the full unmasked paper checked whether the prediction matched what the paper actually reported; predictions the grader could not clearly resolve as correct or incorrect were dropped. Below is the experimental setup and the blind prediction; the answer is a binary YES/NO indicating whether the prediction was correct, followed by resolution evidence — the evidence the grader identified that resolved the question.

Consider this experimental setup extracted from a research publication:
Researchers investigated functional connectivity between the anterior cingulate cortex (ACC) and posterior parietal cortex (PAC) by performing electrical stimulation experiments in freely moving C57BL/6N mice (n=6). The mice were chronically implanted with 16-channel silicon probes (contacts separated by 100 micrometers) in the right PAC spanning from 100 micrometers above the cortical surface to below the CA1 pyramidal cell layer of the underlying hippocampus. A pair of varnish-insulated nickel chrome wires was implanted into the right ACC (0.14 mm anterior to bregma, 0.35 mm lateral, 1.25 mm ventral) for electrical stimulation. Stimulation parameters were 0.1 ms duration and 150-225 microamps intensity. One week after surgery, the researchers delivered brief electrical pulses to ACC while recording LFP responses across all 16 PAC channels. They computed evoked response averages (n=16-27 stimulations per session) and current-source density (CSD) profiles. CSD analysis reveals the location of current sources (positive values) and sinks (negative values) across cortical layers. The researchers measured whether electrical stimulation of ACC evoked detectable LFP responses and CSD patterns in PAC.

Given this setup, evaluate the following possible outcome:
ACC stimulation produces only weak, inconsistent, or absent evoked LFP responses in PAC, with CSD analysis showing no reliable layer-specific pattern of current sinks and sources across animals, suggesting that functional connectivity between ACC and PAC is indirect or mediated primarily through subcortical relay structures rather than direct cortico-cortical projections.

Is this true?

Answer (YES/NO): NO